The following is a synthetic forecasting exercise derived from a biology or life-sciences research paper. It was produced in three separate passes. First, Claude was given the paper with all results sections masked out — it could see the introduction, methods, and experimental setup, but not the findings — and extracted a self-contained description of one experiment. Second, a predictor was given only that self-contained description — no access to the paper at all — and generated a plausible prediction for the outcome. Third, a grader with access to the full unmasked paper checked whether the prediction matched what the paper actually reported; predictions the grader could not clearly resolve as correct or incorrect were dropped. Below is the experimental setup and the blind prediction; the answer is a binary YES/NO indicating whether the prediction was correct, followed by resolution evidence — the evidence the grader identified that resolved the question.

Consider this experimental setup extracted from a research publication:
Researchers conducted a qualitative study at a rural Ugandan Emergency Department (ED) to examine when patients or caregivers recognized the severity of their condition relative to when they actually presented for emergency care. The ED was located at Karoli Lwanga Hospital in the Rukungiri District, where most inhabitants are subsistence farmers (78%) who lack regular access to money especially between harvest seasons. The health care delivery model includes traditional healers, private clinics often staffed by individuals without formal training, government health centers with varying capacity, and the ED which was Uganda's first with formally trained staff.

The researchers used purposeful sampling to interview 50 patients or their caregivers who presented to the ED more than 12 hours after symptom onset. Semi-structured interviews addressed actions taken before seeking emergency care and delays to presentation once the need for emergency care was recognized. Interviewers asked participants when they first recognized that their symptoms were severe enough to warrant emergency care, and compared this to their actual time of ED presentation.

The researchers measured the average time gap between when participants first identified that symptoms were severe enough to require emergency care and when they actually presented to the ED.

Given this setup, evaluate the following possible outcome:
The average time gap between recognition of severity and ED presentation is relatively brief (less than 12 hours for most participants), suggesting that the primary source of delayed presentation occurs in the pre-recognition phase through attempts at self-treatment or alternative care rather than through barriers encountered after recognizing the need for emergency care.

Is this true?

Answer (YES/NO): NO